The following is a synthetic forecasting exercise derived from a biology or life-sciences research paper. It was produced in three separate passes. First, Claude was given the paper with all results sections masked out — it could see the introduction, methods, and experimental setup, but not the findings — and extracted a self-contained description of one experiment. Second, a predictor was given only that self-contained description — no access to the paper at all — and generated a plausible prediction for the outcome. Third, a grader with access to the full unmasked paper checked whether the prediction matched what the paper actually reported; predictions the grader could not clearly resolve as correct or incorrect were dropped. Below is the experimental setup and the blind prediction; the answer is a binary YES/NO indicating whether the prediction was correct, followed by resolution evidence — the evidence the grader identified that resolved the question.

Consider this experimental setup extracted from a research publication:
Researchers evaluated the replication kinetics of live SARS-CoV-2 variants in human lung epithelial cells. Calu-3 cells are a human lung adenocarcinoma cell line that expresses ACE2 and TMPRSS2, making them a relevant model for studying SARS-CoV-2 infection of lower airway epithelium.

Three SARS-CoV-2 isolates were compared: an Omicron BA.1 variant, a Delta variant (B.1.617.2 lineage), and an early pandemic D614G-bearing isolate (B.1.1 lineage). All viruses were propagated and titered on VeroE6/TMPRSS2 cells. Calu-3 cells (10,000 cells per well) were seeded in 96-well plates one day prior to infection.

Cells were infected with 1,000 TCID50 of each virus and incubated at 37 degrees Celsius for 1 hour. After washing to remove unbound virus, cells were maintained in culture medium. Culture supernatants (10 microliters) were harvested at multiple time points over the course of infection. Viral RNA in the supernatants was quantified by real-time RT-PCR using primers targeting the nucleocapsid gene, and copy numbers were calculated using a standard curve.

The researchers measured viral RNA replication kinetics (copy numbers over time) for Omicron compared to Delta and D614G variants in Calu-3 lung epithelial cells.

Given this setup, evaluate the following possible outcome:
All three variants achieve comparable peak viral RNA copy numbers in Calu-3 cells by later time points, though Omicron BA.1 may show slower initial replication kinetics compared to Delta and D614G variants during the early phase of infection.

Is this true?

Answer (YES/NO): NO